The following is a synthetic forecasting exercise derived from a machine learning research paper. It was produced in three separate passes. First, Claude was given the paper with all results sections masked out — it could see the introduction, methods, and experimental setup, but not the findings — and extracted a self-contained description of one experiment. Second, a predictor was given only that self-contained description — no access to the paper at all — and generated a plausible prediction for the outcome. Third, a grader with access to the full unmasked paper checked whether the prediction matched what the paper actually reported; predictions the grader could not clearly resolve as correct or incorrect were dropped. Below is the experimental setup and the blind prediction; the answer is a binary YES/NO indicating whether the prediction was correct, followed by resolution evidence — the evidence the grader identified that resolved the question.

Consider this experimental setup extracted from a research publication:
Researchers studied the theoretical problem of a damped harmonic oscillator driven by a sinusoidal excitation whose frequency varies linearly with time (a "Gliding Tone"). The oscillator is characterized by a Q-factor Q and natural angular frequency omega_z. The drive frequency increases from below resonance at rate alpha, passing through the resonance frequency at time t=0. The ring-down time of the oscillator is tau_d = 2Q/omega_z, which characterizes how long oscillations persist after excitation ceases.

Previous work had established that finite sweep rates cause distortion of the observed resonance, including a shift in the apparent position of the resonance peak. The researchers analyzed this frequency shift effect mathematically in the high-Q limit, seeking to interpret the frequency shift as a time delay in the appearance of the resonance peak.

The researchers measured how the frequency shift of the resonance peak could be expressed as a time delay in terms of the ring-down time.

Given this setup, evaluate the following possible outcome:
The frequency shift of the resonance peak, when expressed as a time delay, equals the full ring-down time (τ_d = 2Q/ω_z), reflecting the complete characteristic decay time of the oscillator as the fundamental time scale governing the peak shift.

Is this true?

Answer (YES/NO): NO